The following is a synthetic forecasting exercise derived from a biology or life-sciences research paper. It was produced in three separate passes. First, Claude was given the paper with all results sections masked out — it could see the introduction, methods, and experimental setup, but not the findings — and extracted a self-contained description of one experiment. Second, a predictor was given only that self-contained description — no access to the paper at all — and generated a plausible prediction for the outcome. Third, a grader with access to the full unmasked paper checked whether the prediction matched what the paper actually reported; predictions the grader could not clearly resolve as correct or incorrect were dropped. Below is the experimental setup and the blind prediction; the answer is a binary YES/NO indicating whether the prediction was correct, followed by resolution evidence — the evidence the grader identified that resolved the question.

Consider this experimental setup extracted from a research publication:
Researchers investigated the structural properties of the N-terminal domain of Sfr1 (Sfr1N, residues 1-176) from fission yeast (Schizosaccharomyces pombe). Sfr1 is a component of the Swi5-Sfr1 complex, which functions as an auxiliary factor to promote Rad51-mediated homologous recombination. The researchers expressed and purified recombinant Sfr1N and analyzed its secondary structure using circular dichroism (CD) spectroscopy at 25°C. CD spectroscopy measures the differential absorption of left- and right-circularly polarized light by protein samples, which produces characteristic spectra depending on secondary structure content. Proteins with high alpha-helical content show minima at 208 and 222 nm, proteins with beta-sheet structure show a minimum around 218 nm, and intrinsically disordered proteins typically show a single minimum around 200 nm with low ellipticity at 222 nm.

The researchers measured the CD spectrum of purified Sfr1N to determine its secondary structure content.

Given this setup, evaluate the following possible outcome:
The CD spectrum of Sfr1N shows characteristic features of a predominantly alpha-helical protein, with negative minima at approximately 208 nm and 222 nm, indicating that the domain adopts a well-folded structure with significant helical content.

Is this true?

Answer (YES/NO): NO